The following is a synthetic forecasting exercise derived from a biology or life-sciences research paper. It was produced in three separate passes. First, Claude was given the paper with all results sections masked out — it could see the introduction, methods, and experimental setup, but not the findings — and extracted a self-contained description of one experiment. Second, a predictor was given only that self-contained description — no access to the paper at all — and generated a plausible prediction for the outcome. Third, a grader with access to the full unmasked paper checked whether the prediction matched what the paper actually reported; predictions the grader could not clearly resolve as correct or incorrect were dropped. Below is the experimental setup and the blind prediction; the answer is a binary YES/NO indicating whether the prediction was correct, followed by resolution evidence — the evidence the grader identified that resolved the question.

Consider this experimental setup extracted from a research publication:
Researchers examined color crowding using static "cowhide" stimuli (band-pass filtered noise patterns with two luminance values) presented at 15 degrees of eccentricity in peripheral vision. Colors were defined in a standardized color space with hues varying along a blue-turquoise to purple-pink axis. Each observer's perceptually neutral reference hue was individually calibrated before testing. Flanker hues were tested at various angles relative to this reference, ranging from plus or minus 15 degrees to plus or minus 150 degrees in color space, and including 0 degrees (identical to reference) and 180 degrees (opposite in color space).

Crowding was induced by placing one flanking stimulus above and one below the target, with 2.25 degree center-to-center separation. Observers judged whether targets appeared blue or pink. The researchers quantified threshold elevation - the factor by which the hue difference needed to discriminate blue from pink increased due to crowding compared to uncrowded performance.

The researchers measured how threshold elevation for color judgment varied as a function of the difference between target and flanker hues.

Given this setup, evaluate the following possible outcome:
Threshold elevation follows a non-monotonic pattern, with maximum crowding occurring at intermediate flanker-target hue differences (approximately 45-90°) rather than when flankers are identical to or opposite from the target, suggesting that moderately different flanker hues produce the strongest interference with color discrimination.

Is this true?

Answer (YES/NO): NO